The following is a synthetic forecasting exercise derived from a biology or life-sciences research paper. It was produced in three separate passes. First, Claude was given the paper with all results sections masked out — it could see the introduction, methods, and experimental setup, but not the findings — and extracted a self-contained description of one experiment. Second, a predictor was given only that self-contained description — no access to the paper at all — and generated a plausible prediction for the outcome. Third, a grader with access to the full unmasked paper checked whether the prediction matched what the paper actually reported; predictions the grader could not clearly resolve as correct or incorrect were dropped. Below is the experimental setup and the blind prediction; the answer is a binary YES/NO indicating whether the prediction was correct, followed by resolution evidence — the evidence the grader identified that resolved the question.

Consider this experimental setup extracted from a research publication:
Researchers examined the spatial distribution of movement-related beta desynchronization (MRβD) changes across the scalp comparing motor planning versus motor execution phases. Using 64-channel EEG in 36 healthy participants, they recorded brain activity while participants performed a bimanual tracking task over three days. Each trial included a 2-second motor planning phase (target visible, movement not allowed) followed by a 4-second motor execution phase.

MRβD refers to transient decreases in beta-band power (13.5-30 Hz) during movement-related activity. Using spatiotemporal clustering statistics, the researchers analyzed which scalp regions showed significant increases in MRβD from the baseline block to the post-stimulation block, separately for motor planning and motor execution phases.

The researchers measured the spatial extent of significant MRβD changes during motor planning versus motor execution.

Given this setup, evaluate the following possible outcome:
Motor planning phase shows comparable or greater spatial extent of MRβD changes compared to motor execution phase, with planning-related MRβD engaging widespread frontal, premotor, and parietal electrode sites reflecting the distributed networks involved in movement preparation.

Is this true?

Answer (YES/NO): YES